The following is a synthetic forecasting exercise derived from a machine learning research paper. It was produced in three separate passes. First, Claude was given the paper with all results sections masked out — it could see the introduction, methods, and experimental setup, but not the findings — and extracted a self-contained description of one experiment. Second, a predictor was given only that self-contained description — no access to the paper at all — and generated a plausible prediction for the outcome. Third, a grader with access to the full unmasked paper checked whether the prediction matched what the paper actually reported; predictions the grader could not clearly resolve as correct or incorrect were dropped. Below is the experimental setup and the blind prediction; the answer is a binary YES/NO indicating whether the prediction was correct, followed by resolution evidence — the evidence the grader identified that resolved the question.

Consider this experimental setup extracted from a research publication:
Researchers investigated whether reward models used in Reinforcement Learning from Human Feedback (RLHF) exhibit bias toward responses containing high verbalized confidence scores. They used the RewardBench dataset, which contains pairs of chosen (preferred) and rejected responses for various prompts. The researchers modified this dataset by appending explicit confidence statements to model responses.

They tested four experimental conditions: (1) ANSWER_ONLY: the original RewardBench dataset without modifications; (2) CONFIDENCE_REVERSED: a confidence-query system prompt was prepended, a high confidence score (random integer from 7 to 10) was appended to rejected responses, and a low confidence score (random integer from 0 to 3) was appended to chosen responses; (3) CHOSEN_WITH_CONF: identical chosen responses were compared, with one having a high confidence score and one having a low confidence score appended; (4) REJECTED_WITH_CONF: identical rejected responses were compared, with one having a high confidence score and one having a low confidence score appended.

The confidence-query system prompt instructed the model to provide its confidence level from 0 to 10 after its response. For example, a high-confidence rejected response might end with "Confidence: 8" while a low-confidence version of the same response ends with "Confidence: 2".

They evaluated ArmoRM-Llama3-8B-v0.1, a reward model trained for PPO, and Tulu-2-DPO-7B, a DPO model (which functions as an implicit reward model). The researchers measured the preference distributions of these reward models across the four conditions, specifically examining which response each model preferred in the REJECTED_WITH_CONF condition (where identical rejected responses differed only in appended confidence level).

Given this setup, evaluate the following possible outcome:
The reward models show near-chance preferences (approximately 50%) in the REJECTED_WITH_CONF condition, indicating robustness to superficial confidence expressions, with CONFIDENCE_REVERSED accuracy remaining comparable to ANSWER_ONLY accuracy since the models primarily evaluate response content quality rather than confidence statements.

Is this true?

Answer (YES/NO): NO